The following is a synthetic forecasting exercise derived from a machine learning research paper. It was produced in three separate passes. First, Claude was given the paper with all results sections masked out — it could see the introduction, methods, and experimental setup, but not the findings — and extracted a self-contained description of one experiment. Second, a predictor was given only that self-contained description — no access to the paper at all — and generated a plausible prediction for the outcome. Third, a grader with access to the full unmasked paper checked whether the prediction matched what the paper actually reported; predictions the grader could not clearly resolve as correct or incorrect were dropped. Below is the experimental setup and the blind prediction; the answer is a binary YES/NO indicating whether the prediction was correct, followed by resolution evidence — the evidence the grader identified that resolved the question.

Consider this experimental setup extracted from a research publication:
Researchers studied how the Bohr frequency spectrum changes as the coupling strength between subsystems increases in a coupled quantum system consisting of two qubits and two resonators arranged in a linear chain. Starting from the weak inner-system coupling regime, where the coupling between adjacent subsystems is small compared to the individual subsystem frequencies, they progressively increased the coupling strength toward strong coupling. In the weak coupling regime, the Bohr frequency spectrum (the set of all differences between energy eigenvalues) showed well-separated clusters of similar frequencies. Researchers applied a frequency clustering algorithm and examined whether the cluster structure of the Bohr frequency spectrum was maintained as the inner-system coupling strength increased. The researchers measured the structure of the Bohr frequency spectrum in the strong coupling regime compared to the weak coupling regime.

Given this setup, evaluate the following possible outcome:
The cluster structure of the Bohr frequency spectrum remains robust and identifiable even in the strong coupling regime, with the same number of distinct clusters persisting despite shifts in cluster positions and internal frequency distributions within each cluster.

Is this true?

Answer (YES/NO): NO